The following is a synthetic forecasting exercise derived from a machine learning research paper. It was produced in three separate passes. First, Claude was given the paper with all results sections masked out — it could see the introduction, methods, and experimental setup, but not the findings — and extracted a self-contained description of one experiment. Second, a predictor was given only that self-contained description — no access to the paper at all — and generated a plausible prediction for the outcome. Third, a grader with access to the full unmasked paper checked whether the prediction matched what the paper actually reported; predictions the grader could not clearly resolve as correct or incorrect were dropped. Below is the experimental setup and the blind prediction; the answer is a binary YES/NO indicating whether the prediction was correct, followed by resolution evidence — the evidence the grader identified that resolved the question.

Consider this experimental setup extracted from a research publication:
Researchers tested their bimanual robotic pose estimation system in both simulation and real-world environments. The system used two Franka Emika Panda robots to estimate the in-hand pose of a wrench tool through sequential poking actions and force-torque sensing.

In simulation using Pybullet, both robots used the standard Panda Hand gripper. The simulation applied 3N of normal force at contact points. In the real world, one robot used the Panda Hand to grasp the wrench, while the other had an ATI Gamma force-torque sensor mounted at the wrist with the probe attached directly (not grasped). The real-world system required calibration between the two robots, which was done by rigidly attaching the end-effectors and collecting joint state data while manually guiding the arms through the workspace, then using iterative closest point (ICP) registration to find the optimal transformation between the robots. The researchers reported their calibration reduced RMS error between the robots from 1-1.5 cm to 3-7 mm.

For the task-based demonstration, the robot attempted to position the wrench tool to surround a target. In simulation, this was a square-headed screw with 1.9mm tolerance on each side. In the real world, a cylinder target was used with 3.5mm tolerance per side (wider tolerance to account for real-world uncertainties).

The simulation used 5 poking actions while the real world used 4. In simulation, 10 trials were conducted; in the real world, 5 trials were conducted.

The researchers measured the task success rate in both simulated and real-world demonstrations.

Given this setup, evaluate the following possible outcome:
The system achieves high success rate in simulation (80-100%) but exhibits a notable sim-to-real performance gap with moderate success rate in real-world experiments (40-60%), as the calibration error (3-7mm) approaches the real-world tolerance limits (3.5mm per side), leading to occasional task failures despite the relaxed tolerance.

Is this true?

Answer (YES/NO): NO